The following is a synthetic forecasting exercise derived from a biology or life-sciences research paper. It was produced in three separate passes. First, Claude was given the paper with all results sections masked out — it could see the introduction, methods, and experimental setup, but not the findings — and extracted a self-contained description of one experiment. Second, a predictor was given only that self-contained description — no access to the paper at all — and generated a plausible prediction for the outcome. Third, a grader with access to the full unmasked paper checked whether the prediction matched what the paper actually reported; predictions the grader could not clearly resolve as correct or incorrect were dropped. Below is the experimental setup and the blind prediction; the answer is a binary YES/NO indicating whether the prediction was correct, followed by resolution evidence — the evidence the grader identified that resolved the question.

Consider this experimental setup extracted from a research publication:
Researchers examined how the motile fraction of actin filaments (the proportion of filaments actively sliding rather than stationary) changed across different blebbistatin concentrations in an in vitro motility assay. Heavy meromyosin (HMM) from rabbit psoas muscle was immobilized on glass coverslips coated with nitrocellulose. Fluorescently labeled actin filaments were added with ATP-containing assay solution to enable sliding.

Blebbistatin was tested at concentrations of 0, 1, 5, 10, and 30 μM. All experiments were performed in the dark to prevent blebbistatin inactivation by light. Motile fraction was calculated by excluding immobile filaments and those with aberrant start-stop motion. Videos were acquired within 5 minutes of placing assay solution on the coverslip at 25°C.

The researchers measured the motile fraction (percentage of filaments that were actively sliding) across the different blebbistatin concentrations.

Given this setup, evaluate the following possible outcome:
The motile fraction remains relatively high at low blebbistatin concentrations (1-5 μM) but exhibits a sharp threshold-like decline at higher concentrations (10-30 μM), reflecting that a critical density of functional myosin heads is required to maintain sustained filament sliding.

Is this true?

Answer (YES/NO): NO